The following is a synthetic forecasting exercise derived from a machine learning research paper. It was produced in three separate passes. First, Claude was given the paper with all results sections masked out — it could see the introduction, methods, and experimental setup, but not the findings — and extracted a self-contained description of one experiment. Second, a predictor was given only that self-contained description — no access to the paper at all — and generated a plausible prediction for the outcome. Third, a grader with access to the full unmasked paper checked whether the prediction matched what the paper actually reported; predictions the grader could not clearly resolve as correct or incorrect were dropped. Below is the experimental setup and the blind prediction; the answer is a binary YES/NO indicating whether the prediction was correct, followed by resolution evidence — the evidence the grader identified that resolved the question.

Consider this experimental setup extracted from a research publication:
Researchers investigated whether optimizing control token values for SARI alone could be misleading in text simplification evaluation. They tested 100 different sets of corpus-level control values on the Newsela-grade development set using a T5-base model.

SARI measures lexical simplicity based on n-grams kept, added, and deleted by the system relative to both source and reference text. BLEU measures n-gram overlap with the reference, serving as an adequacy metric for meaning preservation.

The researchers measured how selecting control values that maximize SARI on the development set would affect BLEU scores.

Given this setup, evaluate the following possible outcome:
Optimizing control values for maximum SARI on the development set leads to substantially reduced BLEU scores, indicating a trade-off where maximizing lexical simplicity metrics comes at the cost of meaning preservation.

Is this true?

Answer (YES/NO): YES